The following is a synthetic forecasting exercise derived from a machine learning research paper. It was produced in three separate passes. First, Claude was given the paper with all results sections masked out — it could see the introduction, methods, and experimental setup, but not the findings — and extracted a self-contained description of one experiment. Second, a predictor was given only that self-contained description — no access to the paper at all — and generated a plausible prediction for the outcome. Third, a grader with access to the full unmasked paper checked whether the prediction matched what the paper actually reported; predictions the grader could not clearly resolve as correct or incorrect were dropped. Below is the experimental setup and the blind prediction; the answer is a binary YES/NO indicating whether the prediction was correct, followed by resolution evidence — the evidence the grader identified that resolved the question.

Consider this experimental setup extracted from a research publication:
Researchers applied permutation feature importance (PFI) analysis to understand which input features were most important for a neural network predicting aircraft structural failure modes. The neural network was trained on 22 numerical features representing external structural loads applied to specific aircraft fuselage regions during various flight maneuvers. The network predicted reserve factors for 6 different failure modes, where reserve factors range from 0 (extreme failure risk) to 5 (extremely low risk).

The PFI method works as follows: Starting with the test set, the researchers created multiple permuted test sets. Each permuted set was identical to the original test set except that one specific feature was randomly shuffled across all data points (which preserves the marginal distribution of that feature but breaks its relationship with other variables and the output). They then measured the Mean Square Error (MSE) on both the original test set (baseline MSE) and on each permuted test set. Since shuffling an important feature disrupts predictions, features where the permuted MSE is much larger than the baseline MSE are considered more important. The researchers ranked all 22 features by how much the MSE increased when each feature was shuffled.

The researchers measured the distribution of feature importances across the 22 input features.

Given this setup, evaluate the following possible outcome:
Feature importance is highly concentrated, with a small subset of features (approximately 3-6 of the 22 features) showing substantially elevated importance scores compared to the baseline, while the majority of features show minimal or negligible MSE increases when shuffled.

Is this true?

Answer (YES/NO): YES